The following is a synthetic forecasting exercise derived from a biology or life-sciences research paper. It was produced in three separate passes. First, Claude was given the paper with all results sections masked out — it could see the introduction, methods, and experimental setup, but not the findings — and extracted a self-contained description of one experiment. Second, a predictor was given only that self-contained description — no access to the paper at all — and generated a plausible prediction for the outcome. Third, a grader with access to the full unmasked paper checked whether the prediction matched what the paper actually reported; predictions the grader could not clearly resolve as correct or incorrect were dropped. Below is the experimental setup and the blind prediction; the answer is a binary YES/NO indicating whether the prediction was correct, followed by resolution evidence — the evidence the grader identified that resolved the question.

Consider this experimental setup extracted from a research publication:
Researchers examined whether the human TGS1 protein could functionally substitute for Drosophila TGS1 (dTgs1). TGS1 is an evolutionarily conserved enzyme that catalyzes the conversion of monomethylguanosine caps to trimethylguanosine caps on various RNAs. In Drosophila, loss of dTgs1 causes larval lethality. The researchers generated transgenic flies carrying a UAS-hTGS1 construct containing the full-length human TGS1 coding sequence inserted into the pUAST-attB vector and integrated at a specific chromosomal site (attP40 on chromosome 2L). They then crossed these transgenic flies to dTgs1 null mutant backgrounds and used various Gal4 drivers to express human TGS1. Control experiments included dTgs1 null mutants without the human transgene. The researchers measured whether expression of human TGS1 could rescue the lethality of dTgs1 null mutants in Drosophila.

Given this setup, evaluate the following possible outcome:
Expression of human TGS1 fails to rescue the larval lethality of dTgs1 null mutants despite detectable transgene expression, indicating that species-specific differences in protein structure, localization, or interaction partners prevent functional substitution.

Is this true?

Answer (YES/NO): NO